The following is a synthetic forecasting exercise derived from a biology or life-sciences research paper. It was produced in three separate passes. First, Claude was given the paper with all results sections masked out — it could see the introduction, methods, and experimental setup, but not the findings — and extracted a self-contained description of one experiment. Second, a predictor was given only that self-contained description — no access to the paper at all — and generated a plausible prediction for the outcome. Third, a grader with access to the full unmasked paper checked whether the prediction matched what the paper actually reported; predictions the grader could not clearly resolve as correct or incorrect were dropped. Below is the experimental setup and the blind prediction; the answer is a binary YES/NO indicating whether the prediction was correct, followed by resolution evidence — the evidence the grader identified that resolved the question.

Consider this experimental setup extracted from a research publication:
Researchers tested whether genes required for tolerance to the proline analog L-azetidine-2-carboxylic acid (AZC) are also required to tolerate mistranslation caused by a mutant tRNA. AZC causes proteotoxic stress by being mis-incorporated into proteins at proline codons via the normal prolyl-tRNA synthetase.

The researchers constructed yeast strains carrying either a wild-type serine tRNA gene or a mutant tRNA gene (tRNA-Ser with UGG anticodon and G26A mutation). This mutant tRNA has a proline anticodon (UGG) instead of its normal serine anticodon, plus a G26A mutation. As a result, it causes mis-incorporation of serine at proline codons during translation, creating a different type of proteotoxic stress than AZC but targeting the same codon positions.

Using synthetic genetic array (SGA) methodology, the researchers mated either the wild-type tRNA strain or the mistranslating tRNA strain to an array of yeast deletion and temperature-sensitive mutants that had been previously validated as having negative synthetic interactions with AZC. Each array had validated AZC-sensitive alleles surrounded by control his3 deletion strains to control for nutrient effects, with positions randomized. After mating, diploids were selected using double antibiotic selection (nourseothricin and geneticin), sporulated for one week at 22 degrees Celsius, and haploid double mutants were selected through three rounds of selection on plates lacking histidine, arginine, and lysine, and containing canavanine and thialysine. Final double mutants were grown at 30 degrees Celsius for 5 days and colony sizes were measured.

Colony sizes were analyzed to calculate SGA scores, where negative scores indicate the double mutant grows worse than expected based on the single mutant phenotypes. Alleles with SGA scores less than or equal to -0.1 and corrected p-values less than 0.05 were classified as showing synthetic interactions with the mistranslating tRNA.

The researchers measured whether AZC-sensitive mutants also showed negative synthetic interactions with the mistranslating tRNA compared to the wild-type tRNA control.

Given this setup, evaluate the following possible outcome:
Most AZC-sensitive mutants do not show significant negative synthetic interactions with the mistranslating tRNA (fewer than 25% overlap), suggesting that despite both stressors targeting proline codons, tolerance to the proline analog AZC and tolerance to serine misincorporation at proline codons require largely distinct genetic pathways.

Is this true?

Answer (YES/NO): NO